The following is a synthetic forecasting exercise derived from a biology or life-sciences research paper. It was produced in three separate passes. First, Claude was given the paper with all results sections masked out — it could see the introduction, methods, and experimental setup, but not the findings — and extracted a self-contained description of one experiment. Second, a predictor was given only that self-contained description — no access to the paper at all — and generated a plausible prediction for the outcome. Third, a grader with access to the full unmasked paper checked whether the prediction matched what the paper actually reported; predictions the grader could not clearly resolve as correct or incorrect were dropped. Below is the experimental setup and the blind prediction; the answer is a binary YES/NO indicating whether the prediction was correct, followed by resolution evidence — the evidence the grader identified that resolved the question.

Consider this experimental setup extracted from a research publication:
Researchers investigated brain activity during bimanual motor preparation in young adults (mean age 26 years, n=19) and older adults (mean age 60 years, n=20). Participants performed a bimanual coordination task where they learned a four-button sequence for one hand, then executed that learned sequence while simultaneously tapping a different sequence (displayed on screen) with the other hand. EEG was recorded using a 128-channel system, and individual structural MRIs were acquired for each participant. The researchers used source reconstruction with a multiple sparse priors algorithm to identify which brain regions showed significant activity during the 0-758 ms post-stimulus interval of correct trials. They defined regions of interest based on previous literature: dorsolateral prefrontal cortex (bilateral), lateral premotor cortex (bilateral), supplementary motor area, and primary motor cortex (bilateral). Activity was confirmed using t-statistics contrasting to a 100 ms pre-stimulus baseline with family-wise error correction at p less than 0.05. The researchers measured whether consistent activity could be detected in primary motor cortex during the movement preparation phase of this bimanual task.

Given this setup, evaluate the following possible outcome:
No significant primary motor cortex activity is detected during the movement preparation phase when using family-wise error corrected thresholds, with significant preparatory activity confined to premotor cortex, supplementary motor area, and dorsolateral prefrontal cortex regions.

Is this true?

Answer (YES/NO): YES